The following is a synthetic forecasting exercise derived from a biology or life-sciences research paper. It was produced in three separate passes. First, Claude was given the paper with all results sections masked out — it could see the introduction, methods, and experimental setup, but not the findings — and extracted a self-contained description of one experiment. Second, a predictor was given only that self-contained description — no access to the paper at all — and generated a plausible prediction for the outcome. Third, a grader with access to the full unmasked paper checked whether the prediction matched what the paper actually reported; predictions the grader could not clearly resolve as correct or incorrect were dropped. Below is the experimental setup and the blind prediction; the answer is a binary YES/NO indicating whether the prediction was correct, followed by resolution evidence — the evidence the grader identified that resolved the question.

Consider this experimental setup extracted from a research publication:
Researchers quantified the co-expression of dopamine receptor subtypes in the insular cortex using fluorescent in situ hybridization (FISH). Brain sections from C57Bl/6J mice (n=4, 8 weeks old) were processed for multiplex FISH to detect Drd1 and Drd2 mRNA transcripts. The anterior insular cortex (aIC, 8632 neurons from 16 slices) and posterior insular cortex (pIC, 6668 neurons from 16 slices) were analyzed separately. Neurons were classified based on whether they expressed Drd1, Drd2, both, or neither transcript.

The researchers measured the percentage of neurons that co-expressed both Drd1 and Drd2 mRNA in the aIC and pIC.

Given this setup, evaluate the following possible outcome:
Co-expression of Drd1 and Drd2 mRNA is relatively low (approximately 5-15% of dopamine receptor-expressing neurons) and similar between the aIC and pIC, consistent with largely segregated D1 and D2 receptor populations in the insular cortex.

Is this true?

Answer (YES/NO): NO